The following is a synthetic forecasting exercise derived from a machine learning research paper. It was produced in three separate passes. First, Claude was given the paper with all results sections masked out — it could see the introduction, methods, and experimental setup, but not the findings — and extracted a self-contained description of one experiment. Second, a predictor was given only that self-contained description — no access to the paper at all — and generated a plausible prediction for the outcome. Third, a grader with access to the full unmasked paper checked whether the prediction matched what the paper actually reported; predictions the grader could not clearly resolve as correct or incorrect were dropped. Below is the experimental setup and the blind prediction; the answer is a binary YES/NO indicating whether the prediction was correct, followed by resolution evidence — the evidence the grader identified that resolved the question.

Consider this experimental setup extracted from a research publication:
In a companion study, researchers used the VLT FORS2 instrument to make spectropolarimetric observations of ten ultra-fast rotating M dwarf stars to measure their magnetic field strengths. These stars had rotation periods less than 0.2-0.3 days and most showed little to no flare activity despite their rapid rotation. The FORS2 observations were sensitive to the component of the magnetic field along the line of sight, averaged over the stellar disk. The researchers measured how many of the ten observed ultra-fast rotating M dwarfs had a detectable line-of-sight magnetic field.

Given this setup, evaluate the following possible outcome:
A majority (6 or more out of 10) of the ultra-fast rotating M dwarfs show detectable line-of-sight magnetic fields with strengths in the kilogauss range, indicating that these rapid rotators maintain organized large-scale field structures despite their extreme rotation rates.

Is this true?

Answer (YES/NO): NO